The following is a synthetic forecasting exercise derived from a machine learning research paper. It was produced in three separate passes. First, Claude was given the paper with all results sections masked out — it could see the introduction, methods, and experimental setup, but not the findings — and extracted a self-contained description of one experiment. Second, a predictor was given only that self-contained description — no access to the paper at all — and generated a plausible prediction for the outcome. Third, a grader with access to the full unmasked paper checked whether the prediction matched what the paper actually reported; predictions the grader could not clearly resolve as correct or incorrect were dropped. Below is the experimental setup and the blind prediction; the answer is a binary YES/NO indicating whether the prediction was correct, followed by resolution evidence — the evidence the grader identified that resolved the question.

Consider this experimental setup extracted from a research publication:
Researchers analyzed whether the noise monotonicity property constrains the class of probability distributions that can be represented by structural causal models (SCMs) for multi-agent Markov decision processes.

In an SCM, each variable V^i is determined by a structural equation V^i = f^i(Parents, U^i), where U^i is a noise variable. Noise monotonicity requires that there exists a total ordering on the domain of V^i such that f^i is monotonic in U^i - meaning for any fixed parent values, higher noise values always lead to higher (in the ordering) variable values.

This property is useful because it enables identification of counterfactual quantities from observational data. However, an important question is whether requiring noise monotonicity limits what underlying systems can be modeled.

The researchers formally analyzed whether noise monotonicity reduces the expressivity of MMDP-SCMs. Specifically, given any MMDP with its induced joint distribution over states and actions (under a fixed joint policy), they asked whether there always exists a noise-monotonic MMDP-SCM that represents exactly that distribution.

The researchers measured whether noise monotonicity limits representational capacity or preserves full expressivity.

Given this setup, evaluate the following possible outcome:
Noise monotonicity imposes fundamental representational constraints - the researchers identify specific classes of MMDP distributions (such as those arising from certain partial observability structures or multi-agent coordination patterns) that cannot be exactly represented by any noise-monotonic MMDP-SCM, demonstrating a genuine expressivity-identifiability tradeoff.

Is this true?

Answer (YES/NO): NO